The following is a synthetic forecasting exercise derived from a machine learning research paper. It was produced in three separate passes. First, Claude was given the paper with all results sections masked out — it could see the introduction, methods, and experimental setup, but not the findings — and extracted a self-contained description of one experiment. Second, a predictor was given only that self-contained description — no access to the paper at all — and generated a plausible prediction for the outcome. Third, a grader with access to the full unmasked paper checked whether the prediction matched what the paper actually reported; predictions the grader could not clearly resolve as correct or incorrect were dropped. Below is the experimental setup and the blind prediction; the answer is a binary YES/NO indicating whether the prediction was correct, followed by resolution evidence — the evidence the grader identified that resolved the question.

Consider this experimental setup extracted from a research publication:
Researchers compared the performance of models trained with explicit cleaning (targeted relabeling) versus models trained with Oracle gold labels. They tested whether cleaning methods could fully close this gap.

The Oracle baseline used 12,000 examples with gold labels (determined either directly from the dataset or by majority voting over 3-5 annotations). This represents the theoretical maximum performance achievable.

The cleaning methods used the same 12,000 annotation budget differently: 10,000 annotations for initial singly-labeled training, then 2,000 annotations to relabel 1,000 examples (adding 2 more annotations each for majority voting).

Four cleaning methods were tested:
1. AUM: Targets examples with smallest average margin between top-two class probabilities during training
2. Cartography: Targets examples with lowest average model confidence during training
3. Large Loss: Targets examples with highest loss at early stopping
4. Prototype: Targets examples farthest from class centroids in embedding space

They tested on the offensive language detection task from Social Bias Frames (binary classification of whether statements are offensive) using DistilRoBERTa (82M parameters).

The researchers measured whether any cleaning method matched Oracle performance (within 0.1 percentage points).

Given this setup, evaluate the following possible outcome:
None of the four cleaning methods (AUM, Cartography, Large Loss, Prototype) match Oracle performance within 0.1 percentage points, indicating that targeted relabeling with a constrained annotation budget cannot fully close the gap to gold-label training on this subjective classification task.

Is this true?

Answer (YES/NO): YES